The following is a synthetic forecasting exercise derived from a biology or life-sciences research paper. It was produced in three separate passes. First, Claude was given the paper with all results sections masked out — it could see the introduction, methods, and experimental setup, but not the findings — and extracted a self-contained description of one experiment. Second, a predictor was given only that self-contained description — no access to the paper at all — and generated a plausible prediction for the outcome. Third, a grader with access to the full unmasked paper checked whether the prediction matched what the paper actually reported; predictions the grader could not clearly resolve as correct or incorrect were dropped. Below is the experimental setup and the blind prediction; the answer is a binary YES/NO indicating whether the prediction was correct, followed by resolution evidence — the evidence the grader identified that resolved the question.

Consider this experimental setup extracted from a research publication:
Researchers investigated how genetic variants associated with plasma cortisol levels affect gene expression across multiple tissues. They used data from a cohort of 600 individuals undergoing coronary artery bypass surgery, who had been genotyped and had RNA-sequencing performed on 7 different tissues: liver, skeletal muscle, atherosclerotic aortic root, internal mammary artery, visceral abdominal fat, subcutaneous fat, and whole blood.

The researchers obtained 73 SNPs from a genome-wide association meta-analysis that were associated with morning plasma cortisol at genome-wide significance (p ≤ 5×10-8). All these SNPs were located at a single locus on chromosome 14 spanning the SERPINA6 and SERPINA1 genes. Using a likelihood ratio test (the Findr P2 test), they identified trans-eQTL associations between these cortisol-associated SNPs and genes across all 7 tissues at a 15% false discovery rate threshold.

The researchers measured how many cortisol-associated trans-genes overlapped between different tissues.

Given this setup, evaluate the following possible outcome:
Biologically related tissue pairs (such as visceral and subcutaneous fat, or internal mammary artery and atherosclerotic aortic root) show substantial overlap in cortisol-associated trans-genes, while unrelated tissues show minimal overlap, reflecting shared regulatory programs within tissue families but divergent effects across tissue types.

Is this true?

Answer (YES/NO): NO